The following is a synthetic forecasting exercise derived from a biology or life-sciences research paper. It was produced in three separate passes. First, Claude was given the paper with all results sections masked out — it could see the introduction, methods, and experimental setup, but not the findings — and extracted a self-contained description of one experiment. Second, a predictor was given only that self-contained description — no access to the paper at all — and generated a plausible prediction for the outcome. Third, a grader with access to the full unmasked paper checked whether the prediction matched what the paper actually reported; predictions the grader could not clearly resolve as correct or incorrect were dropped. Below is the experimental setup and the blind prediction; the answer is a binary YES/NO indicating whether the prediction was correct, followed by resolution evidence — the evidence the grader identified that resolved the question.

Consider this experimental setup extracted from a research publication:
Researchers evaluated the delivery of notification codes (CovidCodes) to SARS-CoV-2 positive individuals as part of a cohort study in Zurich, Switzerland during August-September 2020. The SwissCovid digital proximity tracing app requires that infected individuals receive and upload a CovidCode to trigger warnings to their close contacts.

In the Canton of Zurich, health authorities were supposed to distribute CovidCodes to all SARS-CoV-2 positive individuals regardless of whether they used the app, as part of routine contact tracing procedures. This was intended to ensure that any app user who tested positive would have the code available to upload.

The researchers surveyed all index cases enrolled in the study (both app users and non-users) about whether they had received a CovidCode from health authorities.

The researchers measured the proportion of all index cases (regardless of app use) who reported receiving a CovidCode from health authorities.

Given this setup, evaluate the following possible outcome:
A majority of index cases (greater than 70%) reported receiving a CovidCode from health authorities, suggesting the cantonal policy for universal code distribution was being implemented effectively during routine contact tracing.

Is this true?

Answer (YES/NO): NO